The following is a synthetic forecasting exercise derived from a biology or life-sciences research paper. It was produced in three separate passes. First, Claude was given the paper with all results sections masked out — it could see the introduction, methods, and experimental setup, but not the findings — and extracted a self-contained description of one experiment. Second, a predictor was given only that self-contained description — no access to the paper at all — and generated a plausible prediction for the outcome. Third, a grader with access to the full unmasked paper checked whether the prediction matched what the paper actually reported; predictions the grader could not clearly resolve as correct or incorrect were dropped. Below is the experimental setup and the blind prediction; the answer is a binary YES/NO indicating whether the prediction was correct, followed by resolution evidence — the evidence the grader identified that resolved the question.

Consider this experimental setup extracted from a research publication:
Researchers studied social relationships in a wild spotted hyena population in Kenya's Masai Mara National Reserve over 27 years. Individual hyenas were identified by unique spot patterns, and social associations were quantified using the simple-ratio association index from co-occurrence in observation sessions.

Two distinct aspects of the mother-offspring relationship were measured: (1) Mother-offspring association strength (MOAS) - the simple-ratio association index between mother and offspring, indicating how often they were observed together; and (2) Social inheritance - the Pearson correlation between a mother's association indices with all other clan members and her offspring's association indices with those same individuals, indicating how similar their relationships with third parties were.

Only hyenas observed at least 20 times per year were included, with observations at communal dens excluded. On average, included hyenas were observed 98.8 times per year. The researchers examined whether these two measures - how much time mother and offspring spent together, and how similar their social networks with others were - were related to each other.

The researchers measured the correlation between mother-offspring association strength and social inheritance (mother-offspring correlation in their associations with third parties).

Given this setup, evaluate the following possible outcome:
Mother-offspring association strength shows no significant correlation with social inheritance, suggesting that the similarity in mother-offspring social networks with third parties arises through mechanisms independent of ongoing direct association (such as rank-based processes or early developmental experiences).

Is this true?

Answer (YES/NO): NO